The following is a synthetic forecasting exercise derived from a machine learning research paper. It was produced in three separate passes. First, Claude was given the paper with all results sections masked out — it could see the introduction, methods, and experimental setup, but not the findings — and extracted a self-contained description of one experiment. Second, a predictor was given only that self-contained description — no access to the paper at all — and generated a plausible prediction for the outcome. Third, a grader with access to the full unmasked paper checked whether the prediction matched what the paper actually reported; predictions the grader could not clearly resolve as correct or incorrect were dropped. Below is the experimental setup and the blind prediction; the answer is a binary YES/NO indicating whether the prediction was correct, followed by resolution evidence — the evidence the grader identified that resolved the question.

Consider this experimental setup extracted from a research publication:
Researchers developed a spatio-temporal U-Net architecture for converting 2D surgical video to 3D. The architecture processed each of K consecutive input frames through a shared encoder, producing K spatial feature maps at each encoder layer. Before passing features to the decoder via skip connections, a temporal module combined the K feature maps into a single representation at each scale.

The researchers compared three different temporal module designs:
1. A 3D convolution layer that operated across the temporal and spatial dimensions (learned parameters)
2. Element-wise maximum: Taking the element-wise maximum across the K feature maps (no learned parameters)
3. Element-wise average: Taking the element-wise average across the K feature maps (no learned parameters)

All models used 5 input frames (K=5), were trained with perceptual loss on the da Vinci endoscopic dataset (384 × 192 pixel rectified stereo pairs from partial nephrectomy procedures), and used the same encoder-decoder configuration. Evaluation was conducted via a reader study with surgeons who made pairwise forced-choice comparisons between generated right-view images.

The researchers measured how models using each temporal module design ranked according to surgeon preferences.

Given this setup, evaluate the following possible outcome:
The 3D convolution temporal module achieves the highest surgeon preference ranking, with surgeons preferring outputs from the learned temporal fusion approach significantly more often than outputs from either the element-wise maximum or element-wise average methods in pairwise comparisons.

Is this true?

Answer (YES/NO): NO